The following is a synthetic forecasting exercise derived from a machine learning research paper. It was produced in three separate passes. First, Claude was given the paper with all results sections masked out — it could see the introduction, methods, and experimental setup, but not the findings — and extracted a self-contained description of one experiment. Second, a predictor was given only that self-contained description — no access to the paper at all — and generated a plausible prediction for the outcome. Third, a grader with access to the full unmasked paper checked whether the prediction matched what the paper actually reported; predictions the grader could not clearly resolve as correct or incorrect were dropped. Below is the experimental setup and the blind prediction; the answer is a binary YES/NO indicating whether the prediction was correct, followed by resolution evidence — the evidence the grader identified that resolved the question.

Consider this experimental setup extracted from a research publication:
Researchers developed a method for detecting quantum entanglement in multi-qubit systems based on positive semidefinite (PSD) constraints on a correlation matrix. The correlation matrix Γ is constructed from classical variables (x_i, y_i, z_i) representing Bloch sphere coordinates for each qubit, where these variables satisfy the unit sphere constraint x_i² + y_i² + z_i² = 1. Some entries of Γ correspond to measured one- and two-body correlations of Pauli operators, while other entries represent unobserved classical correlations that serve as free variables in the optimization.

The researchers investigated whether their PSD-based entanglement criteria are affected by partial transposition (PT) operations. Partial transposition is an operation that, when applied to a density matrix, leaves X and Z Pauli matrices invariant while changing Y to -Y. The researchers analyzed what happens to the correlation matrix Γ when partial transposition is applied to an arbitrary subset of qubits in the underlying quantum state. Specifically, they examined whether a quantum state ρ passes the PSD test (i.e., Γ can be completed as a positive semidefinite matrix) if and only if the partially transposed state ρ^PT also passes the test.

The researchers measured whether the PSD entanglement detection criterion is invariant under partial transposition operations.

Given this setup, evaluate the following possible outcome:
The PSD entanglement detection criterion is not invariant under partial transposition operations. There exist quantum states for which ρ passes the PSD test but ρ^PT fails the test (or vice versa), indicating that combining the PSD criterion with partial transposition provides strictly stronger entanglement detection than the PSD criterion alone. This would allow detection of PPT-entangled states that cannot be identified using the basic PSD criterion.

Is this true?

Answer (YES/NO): NO